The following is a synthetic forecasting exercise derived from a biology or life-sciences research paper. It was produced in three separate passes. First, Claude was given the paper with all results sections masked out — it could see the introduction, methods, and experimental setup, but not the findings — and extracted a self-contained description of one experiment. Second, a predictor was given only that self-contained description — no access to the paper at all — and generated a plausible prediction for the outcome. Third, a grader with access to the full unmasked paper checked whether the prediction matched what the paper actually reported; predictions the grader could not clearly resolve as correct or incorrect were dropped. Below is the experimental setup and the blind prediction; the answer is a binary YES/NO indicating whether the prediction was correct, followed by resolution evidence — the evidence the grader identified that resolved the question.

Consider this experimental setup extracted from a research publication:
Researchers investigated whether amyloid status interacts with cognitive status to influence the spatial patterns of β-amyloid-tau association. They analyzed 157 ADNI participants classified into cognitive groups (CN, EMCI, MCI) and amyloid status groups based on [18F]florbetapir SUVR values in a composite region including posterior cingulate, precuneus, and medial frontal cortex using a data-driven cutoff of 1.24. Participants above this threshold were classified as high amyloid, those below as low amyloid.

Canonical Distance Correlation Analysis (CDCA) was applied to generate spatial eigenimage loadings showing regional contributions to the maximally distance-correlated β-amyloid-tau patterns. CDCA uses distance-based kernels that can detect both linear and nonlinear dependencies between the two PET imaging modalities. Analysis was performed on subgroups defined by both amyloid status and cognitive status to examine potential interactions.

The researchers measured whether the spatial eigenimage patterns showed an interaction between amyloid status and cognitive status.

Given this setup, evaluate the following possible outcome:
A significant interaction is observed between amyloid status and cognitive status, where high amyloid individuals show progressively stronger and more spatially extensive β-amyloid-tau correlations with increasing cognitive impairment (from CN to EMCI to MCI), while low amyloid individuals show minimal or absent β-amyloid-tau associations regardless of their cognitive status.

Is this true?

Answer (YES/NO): NO